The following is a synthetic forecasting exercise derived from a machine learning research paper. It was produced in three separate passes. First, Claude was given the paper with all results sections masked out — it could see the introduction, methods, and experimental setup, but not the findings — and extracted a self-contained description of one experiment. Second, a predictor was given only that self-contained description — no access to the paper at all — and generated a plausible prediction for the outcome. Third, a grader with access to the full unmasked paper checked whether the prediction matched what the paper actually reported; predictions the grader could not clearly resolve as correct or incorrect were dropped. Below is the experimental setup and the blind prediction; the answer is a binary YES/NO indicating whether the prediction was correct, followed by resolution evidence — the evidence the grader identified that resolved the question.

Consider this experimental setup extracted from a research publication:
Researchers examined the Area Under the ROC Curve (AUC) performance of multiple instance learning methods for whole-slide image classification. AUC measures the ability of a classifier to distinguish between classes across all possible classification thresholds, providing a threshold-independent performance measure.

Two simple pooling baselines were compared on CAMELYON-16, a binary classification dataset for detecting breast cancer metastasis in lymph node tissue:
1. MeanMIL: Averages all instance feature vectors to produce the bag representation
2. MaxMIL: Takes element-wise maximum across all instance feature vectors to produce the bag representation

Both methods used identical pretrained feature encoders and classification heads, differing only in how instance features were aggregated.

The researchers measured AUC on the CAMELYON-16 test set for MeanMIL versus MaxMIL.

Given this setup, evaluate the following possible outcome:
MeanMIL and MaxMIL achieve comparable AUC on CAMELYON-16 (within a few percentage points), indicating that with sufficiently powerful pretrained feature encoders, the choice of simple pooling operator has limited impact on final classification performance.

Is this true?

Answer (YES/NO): NO